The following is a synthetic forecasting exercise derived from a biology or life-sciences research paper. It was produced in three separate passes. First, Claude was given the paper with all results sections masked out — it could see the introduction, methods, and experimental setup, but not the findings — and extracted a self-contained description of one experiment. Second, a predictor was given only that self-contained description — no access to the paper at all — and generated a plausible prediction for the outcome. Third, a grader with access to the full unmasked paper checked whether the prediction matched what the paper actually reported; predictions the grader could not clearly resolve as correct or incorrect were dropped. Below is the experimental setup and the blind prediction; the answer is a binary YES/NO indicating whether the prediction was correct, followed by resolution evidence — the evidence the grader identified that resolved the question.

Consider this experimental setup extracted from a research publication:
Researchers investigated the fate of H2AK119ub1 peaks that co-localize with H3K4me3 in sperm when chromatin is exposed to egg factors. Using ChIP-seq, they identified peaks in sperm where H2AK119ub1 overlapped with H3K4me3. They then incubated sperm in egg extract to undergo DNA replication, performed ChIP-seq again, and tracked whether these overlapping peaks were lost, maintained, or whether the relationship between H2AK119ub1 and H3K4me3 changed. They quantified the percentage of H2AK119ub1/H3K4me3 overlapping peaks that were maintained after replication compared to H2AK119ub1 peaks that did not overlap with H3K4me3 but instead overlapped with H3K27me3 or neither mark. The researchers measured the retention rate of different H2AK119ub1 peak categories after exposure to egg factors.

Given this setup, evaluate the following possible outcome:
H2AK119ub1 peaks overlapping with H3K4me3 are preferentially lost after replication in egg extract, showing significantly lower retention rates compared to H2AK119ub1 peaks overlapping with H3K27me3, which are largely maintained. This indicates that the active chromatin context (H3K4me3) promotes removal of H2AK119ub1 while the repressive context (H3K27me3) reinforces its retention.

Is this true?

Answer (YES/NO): NO